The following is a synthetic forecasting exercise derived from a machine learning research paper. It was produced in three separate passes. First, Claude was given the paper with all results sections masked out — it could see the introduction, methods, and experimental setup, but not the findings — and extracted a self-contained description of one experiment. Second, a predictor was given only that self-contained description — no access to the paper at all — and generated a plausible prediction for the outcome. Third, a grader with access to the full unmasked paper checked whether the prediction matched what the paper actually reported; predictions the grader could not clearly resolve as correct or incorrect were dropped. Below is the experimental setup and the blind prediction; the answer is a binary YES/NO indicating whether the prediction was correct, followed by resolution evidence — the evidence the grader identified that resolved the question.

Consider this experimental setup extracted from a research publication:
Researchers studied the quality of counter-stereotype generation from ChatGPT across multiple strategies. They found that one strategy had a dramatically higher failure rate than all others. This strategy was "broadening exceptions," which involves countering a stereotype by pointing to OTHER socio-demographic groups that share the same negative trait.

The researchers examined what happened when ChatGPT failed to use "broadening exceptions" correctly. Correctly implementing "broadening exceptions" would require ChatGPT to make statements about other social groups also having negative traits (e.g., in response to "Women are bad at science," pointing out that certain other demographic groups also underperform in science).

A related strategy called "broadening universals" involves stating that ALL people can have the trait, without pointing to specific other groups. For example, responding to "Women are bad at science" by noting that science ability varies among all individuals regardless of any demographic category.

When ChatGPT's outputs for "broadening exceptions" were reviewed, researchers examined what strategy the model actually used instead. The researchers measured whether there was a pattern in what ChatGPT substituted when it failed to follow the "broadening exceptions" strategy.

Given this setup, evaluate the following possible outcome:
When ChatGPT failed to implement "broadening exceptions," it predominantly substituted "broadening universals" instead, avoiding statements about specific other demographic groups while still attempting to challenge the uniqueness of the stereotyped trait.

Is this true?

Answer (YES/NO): YES